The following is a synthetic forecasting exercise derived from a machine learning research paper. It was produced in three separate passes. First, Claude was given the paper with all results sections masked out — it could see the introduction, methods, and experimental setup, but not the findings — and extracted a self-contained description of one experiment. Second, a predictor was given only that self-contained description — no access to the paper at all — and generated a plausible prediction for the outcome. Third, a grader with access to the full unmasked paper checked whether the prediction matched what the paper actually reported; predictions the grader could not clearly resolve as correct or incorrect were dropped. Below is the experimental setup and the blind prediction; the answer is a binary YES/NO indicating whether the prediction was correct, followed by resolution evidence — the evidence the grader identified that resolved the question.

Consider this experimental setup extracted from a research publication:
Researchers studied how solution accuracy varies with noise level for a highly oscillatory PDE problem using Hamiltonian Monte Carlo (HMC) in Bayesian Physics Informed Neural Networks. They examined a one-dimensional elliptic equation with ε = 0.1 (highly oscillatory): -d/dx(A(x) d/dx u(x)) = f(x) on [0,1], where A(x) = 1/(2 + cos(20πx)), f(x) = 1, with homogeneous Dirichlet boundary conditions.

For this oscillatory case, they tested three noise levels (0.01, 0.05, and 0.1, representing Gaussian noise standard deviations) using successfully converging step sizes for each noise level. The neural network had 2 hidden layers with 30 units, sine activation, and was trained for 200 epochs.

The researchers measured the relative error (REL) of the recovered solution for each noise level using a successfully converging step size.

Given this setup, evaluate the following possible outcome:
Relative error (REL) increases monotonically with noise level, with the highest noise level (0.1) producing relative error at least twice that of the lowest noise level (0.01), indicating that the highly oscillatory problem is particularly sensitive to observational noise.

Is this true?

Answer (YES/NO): NO